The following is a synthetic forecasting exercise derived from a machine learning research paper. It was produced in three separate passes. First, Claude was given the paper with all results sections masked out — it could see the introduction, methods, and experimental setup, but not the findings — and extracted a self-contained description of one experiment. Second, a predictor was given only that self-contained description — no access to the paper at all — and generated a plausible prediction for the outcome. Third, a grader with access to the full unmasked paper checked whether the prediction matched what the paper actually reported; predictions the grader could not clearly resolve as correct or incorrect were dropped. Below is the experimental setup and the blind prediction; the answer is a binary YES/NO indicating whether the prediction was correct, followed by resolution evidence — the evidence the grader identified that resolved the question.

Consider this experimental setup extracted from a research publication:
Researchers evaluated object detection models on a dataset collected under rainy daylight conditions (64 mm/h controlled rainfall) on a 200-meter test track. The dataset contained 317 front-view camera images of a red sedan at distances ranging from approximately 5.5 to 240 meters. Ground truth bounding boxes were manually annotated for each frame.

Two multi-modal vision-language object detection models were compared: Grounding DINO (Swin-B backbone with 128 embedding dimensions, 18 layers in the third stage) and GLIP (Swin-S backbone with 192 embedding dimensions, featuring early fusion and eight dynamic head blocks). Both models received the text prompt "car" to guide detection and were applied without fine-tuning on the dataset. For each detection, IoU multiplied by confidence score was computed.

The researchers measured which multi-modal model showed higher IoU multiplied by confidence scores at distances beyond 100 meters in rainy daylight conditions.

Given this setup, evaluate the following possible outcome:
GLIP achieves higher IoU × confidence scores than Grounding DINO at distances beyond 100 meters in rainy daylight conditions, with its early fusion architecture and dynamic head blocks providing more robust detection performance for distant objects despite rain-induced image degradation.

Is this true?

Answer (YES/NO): NO